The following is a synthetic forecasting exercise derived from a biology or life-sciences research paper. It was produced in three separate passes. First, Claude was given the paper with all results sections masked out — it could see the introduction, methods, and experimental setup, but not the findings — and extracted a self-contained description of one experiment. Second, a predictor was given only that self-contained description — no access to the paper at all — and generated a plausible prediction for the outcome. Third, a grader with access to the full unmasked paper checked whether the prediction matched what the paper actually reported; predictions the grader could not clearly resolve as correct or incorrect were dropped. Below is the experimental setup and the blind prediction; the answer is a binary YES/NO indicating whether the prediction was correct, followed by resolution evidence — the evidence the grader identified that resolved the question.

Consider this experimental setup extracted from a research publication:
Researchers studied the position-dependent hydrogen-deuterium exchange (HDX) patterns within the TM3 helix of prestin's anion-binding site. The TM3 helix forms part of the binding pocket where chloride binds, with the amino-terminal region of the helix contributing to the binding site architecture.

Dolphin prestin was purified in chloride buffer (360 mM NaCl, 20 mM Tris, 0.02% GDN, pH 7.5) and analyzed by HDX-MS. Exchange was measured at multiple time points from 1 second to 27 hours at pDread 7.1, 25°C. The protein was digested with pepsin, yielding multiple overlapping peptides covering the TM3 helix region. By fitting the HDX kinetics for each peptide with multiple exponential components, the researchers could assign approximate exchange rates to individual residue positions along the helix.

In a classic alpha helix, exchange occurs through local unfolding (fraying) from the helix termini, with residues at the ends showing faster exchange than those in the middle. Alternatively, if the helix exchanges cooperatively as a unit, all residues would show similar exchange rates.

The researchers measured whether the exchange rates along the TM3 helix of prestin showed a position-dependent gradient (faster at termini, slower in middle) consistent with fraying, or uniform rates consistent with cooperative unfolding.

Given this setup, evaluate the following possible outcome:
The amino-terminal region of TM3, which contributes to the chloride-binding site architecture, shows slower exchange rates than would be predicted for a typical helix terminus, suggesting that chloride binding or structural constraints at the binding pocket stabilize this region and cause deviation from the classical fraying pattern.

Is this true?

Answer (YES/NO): NO